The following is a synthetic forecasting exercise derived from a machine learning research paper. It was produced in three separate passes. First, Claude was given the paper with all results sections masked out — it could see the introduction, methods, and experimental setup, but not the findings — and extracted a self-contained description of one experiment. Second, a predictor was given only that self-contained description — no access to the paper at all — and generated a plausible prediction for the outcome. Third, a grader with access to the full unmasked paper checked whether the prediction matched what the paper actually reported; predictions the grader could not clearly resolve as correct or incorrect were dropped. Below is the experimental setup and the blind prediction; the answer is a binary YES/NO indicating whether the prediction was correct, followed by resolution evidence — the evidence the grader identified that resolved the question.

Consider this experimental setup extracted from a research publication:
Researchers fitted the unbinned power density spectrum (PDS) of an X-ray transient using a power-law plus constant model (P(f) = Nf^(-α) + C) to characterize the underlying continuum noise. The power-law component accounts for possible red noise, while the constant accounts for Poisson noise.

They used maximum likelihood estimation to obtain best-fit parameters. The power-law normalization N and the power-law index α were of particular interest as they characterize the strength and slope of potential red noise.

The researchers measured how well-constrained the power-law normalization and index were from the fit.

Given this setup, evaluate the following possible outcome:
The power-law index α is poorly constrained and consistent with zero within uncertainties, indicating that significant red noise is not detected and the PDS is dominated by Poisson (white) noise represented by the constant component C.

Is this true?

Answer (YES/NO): YES